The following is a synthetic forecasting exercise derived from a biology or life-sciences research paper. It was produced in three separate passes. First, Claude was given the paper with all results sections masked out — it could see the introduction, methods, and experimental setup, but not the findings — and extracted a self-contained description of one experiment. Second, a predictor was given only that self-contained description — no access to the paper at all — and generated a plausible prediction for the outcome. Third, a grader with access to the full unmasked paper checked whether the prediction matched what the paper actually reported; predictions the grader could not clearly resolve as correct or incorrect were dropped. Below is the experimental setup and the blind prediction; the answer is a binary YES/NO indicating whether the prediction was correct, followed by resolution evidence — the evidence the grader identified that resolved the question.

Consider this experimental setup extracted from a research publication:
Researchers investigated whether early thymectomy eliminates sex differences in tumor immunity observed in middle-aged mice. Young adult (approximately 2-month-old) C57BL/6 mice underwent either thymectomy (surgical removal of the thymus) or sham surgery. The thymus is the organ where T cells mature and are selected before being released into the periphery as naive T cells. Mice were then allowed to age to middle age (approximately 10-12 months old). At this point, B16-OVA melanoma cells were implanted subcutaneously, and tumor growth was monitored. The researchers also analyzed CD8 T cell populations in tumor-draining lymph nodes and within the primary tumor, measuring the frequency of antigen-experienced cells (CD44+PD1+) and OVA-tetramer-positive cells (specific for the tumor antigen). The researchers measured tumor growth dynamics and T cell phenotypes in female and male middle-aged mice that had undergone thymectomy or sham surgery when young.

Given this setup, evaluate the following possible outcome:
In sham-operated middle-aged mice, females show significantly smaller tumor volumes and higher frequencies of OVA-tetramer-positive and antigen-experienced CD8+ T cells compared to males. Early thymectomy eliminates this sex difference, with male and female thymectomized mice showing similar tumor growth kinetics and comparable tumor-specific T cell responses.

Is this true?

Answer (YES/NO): YES